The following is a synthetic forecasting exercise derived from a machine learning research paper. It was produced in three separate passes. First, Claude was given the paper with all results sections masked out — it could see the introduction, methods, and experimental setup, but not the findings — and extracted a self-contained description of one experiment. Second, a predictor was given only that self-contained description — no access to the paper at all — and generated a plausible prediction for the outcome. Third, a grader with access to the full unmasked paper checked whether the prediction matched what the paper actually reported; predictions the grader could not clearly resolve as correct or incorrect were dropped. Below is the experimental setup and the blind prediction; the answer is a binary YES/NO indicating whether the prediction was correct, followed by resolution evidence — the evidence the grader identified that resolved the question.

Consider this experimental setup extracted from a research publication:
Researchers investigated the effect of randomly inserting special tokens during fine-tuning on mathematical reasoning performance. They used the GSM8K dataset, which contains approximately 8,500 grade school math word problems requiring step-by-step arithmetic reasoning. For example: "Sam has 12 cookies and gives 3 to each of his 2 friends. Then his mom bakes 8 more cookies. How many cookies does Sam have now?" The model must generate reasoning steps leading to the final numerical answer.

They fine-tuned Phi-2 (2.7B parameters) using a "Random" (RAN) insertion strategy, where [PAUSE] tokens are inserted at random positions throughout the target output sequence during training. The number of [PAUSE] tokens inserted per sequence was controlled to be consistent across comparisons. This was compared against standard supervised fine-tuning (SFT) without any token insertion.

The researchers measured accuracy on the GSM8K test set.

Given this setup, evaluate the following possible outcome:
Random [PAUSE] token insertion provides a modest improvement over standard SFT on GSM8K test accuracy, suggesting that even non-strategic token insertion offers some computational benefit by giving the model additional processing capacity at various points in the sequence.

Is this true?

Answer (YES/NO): YES